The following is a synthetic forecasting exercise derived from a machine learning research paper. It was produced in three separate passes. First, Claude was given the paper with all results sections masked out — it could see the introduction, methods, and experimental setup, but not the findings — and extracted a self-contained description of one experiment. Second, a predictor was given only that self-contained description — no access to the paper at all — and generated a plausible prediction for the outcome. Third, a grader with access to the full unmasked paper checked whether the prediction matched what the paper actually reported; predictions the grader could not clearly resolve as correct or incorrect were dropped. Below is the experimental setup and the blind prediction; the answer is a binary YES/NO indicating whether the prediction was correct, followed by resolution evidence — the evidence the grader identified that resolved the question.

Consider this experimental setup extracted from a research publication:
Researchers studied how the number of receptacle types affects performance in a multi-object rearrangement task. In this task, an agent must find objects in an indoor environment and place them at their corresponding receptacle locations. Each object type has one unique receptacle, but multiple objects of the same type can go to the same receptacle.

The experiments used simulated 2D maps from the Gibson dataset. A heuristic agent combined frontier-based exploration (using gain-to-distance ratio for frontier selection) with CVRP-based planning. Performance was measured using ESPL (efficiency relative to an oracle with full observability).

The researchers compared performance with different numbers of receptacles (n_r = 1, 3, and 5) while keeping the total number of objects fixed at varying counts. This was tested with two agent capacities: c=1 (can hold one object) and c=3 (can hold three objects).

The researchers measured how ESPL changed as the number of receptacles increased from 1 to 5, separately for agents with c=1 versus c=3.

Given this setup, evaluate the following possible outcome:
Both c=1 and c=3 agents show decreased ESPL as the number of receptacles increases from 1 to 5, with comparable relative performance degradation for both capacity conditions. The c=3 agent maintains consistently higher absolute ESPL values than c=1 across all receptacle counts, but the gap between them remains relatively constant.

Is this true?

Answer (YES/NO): NO